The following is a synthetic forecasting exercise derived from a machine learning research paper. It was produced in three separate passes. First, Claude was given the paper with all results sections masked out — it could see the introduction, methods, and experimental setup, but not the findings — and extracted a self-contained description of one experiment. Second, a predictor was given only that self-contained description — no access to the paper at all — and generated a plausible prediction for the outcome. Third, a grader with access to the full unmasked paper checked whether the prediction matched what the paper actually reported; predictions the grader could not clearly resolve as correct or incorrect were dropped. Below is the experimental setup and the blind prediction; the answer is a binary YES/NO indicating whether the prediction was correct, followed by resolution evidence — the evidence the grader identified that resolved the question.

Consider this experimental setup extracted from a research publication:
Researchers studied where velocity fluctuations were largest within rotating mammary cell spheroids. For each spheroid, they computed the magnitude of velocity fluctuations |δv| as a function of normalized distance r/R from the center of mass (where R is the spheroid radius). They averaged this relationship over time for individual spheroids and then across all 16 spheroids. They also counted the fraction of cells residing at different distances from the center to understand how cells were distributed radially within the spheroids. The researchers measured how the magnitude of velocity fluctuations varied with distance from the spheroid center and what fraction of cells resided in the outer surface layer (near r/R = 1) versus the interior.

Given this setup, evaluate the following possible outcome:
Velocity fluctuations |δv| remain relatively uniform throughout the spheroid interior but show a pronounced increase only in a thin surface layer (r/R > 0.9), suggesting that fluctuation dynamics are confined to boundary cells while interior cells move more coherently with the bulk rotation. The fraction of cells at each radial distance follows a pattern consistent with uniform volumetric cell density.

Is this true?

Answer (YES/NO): NO